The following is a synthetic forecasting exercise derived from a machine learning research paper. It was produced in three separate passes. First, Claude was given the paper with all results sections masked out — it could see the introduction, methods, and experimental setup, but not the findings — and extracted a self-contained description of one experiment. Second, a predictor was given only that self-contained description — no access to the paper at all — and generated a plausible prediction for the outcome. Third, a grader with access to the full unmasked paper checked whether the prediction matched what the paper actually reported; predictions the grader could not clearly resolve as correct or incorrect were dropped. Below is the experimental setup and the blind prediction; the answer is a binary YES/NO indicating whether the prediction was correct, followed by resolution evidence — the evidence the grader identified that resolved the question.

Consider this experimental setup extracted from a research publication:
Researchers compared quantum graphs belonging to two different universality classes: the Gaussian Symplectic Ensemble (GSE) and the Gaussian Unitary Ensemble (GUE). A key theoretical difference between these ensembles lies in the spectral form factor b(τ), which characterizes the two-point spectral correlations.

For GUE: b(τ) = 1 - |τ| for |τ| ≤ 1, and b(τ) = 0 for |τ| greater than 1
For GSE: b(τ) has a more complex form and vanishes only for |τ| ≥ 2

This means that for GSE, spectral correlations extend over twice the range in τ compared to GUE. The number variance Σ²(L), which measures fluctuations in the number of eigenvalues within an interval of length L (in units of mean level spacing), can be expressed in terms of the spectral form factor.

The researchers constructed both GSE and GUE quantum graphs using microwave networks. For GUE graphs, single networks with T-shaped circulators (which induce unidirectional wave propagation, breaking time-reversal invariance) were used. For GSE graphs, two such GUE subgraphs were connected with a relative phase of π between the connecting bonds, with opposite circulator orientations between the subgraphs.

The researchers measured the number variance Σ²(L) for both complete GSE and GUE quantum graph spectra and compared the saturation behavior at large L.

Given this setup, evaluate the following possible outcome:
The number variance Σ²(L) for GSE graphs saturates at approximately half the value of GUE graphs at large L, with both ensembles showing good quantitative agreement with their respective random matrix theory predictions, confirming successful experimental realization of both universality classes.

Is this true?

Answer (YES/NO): NO